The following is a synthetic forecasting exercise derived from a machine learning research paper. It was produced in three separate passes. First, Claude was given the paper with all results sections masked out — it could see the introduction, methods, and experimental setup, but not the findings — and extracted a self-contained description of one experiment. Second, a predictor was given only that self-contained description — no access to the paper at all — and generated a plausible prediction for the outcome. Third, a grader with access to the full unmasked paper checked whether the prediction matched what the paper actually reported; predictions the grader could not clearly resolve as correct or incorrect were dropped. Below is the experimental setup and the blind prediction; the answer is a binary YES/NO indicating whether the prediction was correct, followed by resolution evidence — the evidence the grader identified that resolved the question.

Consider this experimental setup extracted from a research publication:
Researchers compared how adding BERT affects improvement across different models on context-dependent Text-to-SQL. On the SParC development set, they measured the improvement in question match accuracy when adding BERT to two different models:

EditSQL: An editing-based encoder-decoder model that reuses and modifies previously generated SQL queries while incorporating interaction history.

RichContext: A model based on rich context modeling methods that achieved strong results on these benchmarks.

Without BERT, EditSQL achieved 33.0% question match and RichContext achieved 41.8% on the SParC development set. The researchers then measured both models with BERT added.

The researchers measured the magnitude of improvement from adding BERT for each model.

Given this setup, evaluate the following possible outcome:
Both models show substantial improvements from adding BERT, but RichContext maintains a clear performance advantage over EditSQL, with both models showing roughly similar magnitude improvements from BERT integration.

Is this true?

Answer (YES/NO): NO